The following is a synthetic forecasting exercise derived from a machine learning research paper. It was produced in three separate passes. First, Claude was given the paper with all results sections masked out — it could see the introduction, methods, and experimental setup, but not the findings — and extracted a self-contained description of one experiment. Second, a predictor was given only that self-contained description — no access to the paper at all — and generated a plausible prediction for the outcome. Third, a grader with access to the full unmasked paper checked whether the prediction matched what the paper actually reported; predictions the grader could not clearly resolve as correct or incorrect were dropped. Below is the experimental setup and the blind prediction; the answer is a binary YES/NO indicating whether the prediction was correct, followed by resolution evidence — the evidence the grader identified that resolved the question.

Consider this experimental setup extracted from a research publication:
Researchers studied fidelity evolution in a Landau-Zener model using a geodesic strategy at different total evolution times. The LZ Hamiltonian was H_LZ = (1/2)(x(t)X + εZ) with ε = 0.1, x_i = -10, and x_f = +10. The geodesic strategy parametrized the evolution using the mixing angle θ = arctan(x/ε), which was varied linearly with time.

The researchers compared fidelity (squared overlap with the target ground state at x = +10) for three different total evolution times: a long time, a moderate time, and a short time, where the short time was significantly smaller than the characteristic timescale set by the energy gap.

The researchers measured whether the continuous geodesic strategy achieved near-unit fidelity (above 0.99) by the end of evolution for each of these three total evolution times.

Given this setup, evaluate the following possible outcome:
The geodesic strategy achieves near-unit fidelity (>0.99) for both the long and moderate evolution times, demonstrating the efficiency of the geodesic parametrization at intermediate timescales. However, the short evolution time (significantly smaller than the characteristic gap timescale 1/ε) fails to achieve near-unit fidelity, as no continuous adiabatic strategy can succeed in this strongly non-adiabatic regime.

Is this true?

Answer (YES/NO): YES